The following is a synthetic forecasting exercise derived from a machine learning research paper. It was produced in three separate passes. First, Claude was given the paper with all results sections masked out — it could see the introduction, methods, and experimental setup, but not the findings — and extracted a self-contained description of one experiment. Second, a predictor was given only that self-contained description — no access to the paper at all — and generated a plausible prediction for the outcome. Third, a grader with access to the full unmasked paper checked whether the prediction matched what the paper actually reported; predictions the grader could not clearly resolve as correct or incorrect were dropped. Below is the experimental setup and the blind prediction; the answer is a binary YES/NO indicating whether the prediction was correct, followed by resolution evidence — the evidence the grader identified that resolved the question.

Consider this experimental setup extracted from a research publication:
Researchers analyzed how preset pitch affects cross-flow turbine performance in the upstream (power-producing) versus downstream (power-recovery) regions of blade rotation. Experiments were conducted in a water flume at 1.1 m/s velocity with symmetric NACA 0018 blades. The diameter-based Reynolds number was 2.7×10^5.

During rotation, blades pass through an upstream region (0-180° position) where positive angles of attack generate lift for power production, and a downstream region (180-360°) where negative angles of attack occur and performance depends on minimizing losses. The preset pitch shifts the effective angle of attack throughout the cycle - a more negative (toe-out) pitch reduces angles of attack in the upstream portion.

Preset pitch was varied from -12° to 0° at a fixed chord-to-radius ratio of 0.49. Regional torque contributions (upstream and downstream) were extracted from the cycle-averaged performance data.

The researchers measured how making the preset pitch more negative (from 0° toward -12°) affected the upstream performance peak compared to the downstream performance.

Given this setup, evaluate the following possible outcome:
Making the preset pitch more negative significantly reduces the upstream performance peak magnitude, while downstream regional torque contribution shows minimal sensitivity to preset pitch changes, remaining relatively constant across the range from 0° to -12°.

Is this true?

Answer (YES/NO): NO